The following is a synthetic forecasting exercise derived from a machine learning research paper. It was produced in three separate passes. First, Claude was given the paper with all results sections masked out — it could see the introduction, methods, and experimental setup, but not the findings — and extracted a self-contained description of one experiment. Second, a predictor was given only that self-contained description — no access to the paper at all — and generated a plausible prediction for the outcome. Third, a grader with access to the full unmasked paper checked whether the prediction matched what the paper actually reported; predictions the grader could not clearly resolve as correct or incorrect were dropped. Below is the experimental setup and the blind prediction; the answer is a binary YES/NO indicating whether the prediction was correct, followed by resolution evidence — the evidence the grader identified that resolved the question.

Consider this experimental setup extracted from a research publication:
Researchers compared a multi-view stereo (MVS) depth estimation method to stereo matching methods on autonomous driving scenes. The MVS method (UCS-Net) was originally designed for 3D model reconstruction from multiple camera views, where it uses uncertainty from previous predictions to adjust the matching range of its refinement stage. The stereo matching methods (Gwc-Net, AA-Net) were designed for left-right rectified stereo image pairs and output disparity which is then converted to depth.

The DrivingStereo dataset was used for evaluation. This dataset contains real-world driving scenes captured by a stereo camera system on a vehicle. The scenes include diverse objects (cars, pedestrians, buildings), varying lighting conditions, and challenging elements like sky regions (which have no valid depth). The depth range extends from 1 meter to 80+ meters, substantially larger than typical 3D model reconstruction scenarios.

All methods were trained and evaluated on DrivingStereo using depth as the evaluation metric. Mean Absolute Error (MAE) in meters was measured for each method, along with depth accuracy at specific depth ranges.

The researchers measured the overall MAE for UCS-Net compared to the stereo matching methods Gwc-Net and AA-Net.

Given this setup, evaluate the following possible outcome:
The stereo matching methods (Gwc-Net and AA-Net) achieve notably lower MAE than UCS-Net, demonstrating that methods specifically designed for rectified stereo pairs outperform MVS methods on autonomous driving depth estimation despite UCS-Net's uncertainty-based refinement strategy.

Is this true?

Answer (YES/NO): YES